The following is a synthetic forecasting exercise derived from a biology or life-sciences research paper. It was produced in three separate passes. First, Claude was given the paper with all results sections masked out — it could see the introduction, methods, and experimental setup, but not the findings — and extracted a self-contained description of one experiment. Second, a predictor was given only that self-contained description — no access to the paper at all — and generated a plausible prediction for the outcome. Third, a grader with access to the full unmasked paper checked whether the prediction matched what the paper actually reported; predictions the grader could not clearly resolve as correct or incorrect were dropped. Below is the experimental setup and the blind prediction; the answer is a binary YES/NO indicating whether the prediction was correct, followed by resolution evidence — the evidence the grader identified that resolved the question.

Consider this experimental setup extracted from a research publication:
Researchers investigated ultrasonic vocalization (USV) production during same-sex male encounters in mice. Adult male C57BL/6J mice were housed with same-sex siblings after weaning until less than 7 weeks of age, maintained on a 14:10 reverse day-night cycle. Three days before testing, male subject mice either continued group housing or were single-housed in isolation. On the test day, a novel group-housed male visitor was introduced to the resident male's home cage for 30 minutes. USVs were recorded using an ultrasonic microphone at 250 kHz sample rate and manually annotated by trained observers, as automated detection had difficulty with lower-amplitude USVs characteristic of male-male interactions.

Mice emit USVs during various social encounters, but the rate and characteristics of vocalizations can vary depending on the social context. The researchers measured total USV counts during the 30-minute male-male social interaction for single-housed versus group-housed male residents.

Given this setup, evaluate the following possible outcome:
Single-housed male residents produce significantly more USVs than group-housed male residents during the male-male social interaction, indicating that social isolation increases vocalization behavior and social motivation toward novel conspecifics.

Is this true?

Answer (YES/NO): NO